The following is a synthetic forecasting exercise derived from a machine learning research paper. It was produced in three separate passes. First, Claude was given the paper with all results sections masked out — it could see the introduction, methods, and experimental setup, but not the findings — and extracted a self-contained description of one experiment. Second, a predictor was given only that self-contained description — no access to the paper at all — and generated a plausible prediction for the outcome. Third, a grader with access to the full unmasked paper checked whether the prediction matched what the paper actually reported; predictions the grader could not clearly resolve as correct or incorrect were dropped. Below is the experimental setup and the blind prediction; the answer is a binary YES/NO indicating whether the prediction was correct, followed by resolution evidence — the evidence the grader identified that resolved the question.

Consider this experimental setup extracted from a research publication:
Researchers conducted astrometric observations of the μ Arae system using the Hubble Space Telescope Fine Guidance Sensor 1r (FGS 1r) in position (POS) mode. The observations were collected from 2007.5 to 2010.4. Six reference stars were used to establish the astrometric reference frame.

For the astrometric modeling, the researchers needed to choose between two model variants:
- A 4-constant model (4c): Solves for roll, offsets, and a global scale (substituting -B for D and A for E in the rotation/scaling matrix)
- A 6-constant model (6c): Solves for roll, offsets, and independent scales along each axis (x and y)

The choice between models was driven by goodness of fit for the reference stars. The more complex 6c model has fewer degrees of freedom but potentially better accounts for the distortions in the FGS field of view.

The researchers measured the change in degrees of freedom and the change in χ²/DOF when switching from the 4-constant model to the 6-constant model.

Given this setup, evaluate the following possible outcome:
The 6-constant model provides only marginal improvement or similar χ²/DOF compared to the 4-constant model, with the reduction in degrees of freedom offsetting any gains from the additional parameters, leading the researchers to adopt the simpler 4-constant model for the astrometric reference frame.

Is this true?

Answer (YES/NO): NO